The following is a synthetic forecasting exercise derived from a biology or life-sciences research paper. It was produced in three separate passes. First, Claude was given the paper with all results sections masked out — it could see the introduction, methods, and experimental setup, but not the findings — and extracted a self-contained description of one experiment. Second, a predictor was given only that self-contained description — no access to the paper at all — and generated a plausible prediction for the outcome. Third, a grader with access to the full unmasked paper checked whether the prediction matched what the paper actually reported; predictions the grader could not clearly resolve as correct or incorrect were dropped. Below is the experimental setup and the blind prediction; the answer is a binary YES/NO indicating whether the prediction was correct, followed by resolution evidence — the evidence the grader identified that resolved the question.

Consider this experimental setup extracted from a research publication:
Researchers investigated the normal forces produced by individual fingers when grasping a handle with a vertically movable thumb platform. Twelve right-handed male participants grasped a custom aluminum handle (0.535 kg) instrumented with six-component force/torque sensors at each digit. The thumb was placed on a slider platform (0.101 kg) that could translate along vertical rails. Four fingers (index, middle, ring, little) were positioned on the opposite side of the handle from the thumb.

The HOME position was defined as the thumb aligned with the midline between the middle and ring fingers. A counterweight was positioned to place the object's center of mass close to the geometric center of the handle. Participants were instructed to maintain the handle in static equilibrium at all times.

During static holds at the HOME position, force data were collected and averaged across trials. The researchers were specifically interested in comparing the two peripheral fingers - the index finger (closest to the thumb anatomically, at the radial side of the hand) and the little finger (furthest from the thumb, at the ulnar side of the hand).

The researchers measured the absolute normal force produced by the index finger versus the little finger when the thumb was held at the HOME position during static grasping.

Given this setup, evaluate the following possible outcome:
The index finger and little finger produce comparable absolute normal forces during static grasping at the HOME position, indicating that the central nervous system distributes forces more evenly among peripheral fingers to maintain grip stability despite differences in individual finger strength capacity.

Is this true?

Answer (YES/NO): NO